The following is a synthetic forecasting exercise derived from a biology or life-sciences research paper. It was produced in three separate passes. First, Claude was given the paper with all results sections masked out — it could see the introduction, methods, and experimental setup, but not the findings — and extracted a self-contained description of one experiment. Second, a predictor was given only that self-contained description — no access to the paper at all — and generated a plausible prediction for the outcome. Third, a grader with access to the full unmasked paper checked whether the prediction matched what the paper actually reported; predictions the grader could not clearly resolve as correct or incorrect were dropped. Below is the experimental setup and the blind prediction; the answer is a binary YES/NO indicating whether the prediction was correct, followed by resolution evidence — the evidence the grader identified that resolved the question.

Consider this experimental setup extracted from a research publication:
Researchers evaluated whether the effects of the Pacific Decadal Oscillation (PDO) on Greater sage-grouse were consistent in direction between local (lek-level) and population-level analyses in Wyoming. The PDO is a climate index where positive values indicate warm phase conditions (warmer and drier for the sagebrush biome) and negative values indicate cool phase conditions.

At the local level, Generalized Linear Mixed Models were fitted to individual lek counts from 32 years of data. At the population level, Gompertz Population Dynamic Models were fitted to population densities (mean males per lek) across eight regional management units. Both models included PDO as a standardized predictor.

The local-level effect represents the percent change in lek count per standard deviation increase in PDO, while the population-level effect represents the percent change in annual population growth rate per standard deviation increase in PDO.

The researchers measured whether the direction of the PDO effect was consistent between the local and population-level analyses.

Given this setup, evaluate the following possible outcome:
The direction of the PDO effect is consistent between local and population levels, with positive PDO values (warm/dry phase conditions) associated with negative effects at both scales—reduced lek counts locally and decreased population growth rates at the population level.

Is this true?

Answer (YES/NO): NO